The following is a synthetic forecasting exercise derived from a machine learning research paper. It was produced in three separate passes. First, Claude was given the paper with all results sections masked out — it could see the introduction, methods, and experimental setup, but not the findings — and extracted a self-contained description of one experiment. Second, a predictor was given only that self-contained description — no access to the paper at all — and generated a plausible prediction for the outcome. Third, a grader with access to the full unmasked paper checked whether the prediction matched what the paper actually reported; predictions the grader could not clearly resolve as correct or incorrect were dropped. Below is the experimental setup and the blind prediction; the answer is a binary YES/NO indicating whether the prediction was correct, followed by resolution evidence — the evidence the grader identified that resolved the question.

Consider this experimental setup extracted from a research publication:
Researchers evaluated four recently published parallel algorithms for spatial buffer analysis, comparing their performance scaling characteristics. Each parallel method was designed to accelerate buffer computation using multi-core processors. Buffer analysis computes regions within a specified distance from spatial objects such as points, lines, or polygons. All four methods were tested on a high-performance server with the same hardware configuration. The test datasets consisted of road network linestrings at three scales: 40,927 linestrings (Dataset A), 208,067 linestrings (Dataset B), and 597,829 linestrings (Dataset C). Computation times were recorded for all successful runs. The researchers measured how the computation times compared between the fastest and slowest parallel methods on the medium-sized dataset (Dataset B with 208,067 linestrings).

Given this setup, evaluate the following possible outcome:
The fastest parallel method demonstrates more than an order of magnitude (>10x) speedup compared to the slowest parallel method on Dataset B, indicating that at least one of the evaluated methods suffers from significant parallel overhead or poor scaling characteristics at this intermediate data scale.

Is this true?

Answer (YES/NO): NO